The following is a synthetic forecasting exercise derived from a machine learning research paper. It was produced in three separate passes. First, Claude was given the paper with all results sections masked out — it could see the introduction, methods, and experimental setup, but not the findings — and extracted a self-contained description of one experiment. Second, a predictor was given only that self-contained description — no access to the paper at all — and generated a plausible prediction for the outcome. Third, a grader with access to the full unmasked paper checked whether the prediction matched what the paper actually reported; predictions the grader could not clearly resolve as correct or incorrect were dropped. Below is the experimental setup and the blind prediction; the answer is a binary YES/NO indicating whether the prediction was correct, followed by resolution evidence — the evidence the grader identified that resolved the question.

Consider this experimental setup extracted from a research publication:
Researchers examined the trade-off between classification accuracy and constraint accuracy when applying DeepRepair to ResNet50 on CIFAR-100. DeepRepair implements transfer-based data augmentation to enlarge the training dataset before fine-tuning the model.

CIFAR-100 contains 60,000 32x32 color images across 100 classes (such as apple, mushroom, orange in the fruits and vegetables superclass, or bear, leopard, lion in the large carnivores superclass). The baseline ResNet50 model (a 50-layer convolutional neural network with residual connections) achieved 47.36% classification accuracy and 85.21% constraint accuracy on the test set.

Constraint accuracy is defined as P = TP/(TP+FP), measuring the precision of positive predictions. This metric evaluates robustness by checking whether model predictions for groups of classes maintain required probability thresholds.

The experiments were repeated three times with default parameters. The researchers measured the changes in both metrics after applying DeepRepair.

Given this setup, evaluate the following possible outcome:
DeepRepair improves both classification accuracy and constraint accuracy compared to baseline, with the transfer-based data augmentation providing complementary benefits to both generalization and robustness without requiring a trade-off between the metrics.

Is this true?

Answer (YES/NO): NO